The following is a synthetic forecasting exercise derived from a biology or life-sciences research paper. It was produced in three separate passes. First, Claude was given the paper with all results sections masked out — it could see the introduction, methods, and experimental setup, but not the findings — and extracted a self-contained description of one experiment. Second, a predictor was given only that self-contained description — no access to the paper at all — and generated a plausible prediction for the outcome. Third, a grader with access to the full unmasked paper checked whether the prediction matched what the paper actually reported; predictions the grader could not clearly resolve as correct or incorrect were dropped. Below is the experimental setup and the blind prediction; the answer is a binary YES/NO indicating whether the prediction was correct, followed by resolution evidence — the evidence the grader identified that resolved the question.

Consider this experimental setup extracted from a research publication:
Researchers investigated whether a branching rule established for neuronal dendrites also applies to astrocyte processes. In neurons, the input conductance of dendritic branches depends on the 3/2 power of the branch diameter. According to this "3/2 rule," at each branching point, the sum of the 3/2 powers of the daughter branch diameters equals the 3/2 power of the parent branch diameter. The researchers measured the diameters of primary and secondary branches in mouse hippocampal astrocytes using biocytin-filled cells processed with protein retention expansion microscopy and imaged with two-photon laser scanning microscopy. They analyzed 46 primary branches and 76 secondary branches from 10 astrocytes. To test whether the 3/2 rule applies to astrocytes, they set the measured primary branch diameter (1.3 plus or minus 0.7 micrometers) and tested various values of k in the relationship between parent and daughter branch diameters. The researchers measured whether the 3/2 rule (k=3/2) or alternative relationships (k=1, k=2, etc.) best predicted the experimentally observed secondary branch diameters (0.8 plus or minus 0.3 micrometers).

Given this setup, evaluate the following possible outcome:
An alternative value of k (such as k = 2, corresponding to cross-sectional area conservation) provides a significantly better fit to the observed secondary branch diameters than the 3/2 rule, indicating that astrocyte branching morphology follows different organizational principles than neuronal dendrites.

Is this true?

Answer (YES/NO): NO